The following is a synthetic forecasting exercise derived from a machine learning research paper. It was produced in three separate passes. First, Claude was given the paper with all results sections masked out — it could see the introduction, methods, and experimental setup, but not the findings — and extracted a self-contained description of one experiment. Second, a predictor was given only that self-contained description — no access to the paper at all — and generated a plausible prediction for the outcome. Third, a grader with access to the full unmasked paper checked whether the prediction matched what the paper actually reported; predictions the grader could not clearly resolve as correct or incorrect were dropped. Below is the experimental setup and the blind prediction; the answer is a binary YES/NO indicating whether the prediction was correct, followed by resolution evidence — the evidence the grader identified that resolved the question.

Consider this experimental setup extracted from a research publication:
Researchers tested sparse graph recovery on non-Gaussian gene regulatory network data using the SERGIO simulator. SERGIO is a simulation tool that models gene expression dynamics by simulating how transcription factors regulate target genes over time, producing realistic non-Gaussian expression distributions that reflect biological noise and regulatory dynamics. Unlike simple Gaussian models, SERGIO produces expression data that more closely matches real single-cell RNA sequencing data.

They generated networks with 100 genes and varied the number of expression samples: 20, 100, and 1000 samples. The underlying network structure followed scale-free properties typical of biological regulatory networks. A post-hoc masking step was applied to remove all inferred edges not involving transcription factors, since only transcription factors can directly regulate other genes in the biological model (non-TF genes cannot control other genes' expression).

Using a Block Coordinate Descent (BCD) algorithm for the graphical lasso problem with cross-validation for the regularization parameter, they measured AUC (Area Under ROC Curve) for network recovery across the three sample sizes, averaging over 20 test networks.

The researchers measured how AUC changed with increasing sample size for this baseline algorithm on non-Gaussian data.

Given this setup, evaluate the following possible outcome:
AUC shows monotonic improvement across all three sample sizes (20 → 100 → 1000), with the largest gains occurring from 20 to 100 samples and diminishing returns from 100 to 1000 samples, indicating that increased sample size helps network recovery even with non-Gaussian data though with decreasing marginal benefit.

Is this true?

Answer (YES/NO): NO